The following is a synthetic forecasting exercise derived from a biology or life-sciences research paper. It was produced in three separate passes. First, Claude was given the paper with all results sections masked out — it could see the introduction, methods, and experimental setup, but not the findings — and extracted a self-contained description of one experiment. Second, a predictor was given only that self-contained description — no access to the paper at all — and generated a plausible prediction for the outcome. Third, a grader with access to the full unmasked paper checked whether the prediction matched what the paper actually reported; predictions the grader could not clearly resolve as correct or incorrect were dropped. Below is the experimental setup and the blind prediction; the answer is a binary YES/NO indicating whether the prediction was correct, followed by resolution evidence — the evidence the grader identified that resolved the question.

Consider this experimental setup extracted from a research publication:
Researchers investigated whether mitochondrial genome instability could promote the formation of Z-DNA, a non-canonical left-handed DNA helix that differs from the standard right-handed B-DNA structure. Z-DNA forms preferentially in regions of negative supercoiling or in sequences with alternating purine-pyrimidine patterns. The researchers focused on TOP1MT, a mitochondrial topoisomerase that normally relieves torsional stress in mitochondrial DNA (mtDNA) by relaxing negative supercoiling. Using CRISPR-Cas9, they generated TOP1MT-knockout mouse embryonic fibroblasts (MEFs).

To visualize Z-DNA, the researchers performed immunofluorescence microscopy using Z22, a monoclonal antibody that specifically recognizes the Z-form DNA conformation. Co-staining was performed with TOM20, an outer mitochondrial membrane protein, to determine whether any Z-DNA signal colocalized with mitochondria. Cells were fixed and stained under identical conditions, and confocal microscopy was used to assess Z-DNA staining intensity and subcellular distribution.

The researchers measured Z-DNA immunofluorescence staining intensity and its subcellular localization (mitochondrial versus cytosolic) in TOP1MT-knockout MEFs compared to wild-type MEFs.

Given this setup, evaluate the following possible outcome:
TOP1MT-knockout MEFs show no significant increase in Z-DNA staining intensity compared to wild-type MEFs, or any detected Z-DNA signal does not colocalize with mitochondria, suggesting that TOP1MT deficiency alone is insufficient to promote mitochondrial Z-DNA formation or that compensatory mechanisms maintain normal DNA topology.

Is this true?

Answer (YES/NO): NO